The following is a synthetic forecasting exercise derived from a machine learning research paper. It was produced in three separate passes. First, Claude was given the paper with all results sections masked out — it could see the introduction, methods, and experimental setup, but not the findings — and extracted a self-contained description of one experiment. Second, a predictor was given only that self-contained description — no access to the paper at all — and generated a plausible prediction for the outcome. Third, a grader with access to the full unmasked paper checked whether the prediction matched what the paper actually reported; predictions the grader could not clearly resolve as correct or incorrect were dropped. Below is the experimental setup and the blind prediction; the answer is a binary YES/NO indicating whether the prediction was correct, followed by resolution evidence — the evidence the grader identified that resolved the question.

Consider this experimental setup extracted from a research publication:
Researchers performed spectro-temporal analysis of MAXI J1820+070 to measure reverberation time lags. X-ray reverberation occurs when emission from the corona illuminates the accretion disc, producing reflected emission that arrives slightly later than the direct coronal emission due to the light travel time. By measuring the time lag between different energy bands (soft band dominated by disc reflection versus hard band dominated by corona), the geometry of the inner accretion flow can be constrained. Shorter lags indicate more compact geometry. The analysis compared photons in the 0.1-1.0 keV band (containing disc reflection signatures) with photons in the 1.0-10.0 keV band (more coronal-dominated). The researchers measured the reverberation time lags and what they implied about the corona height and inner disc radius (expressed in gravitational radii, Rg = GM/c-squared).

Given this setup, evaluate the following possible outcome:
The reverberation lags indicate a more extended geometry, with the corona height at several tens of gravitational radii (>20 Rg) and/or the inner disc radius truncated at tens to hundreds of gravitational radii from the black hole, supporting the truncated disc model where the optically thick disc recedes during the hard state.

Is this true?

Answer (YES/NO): NO